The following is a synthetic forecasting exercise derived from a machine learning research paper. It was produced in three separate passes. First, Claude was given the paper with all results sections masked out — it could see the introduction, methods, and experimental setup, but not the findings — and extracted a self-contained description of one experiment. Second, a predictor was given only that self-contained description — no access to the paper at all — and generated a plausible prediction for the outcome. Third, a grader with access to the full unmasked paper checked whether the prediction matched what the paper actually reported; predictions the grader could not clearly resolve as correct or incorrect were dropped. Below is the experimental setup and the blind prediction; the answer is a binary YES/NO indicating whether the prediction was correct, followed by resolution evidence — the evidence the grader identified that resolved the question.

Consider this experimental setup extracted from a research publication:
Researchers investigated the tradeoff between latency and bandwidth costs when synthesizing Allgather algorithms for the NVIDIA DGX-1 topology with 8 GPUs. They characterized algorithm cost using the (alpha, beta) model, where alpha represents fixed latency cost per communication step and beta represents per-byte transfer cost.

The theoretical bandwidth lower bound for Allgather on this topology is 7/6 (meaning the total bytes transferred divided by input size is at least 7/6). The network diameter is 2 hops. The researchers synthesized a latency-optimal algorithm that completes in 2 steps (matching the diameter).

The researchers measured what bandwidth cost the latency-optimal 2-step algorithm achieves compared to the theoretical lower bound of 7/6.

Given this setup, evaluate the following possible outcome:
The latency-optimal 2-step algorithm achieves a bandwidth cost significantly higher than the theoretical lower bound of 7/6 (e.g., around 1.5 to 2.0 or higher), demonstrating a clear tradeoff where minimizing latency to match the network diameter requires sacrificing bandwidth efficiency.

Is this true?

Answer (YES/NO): YES